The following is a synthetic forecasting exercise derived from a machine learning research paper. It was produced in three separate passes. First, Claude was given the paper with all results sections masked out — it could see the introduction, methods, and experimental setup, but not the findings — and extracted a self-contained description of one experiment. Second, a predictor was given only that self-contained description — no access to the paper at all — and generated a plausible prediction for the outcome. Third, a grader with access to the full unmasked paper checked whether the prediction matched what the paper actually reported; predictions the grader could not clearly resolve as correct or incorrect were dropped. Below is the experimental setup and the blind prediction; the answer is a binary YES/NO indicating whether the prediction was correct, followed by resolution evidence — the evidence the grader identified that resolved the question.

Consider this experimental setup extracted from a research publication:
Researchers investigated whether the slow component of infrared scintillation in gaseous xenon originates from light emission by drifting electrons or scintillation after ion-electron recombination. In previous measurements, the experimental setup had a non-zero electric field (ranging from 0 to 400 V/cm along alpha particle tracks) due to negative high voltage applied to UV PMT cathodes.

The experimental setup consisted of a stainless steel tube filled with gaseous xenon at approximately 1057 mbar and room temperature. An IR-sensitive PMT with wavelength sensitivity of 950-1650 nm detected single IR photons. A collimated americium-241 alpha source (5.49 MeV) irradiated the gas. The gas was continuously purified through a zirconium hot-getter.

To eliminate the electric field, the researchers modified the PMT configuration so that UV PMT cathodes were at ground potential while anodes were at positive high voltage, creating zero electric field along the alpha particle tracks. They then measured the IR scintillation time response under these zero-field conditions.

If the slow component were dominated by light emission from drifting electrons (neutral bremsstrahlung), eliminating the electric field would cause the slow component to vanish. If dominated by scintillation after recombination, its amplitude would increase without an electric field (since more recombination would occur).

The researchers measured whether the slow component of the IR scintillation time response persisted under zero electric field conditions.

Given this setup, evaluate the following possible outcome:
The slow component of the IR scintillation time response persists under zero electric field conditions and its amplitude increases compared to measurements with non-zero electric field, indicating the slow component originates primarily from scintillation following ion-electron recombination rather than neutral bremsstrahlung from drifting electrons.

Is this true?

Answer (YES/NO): NO